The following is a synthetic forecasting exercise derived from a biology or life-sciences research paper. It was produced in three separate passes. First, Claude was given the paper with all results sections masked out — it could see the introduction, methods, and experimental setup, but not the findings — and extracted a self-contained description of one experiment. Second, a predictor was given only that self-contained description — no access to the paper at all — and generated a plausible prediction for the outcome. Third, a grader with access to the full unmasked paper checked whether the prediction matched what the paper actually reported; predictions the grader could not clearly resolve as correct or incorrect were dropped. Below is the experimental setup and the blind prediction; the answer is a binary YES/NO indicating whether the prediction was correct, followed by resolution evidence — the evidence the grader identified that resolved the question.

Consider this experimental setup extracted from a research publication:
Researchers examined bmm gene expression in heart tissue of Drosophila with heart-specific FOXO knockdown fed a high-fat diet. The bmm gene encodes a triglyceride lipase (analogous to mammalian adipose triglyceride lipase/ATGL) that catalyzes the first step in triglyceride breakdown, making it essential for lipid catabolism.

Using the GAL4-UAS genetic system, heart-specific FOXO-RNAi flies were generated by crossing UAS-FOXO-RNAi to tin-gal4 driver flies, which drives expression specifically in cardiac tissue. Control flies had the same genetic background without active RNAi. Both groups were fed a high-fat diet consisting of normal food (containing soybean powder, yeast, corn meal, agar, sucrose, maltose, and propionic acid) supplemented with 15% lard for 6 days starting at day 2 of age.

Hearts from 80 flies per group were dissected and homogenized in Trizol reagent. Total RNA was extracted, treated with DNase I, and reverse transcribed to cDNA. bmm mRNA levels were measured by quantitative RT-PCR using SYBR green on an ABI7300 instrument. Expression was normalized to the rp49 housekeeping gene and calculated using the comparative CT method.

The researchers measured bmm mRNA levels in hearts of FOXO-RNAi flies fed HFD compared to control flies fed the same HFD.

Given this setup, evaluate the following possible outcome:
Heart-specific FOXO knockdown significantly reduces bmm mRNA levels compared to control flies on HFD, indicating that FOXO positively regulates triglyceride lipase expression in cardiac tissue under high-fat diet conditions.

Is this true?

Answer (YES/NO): YES